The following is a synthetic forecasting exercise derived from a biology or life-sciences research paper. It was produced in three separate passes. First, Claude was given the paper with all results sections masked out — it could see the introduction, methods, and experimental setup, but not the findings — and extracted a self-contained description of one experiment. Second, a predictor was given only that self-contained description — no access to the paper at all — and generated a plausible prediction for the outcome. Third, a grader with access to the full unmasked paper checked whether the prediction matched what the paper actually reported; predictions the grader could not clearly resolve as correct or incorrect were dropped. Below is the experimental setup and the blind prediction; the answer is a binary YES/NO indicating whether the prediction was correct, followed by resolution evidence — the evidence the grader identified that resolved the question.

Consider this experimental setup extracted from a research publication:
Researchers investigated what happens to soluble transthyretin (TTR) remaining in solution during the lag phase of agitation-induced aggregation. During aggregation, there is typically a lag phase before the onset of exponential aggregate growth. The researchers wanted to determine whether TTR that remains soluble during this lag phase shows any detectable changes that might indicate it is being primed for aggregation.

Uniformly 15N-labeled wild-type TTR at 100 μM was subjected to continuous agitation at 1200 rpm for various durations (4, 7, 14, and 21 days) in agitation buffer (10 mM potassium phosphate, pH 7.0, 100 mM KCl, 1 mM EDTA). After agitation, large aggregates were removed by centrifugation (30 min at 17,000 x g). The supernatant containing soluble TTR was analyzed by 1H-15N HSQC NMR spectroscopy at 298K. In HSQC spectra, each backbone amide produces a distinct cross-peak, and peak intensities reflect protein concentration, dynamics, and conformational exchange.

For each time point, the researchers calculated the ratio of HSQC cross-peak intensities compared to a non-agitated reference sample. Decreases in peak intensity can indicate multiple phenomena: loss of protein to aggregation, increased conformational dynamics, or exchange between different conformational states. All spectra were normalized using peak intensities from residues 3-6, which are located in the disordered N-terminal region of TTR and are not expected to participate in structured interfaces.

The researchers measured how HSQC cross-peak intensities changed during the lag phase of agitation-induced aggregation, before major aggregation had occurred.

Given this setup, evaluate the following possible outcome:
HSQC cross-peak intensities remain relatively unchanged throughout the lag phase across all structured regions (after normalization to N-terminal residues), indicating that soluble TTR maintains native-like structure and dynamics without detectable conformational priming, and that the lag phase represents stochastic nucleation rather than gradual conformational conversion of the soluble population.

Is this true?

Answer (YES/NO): NO